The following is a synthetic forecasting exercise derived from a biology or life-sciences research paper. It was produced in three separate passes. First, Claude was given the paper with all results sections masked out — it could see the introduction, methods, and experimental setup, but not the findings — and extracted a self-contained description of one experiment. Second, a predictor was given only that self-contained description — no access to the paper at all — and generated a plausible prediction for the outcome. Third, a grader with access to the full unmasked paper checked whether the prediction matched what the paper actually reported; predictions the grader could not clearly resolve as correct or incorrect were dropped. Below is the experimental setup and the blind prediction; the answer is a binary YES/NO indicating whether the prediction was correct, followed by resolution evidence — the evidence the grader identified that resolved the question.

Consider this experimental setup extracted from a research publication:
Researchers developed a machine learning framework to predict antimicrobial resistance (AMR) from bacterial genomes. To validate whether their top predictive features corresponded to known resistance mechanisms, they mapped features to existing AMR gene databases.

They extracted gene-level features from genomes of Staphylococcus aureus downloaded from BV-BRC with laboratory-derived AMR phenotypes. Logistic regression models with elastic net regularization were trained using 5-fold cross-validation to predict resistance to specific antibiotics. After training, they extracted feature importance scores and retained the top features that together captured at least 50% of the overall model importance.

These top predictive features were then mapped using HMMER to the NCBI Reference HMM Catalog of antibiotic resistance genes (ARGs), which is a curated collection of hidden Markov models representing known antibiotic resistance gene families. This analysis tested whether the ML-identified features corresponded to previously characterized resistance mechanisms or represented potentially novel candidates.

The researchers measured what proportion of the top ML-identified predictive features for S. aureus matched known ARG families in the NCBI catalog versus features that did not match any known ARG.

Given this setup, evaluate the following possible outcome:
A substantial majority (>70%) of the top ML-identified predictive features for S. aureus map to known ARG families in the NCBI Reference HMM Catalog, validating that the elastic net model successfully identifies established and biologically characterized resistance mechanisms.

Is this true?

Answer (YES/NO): NO